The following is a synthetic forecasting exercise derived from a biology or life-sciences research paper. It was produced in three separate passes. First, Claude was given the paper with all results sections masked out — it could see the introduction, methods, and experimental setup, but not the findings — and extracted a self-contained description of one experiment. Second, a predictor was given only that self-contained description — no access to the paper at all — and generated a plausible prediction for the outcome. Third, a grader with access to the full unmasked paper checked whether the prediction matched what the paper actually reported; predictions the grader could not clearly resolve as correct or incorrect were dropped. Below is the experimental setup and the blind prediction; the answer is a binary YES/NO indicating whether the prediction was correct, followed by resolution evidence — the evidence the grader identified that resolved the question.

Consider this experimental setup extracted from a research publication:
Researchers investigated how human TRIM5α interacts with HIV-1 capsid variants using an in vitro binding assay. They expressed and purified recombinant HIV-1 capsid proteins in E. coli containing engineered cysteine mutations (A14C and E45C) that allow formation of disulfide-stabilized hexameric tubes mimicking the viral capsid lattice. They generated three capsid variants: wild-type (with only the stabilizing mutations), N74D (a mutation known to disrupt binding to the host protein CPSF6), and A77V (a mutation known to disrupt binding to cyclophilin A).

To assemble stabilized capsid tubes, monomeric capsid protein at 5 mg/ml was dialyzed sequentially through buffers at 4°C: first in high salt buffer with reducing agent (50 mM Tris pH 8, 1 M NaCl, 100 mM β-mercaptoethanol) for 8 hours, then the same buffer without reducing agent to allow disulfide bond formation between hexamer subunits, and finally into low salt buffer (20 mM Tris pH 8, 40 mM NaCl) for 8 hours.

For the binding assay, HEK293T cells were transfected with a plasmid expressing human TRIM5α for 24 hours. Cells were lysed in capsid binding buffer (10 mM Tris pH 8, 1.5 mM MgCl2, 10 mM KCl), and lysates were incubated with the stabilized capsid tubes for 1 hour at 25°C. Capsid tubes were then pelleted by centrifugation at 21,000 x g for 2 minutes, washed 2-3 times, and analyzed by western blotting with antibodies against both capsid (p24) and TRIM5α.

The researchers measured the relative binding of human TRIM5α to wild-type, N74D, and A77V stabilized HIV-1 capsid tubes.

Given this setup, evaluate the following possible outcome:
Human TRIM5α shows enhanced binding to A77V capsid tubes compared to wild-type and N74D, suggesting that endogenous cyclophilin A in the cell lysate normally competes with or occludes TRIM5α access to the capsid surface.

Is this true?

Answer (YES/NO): NO